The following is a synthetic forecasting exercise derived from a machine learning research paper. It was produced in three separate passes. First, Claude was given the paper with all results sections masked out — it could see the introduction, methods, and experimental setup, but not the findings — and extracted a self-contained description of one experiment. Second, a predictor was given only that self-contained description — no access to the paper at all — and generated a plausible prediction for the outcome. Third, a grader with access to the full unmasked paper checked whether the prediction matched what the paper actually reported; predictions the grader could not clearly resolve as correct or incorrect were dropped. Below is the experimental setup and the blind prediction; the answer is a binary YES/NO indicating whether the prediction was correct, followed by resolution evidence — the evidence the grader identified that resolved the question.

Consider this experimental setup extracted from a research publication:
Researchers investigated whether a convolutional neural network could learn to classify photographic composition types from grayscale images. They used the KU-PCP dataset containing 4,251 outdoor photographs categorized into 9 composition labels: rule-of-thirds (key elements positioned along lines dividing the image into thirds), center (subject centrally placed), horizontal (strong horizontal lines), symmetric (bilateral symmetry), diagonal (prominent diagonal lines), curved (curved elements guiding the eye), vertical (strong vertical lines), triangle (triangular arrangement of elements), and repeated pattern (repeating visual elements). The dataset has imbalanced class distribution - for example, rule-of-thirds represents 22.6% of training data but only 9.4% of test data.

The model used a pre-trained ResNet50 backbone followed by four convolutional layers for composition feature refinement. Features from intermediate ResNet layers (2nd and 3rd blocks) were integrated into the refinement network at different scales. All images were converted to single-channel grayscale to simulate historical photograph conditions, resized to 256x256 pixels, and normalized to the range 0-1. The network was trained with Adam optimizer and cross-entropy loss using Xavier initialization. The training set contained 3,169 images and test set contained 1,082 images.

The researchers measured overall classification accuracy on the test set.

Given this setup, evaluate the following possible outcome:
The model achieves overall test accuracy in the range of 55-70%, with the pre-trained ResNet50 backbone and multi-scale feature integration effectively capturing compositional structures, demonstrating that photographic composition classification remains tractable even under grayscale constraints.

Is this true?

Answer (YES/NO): NO